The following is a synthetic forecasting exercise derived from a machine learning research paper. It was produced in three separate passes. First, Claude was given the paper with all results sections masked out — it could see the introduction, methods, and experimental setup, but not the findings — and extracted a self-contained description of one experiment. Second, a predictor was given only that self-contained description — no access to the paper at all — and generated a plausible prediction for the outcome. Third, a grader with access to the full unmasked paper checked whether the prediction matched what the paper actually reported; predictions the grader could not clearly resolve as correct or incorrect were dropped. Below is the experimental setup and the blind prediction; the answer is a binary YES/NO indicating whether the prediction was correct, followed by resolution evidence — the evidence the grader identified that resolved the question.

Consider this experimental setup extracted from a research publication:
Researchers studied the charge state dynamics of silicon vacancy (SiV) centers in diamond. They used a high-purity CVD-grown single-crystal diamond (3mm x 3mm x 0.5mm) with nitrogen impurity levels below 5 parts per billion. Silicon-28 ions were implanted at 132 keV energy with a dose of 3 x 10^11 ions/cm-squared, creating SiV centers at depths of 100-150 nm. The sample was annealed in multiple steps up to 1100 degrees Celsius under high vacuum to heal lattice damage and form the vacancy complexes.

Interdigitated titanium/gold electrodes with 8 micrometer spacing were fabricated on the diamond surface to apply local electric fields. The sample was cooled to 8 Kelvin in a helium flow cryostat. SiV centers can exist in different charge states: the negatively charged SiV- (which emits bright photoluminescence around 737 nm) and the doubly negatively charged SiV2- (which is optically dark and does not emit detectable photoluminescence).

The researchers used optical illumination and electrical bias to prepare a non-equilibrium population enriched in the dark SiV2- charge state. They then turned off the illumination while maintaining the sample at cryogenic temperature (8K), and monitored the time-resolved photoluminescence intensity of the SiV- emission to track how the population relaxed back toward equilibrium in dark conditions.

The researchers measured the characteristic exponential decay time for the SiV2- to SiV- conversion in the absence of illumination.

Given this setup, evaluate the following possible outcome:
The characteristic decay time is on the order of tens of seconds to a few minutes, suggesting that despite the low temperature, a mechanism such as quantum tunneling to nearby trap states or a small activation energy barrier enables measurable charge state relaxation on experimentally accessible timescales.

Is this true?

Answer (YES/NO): NO